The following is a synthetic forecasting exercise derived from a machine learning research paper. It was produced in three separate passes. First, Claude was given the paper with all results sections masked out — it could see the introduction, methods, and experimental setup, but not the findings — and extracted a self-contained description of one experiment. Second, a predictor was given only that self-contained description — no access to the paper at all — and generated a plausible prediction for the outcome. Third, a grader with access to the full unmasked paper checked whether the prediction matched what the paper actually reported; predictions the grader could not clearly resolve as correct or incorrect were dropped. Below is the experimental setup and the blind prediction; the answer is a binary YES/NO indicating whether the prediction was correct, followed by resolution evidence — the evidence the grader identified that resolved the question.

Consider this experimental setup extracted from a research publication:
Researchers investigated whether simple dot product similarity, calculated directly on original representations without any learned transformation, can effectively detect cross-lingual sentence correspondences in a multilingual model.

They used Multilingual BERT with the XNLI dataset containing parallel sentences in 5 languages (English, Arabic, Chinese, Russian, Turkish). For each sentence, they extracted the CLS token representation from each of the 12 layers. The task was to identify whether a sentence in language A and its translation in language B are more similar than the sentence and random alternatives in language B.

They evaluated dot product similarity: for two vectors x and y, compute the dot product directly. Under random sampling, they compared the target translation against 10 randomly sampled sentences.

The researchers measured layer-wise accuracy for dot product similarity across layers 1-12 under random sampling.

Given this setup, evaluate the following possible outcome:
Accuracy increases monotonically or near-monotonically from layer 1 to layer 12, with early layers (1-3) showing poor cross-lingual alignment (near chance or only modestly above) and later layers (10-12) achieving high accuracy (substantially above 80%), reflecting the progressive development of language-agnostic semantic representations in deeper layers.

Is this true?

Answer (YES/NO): NO